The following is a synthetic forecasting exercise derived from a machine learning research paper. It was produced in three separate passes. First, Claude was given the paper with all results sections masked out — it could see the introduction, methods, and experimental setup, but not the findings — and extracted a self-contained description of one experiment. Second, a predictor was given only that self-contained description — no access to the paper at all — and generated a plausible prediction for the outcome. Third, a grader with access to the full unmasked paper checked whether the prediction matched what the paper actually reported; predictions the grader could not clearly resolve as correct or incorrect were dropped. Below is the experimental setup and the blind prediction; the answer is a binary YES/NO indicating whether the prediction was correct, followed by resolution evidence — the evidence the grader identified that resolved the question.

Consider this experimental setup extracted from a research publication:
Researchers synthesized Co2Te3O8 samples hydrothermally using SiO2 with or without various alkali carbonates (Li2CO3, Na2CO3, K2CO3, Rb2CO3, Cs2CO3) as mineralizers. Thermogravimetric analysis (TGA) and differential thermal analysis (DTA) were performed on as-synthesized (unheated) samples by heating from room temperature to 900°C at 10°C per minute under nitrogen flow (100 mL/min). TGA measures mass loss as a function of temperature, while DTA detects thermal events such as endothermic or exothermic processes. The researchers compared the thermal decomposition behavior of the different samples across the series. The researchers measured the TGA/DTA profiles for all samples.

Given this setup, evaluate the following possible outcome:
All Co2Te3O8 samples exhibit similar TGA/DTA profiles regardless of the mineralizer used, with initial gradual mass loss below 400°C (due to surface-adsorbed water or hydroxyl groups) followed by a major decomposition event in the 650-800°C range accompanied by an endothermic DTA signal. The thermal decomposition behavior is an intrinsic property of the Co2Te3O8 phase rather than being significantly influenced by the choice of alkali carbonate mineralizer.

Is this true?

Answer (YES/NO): NO